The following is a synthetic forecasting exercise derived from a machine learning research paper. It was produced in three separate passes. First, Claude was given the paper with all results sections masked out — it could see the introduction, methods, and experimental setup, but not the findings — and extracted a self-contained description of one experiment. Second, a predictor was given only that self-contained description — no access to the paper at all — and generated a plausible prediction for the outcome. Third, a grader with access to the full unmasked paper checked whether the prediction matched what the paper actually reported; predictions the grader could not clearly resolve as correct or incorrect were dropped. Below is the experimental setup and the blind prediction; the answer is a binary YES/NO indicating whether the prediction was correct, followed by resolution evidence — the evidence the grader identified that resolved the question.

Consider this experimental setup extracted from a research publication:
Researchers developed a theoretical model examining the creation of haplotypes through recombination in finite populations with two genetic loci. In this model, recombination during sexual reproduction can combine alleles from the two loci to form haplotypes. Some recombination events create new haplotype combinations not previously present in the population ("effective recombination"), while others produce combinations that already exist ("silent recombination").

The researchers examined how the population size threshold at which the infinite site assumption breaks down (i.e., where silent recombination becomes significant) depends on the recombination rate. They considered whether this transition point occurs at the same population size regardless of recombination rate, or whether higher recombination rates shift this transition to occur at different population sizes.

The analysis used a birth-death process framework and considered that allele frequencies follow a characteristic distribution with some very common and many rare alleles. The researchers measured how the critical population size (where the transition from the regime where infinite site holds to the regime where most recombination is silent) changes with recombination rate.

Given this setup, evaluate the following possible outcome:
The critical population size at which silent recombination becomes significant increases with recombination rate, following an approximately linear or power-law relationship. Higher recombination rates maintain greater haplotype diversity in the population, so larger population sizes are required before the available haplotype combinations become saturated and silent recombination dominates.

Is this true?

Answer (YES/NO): YES